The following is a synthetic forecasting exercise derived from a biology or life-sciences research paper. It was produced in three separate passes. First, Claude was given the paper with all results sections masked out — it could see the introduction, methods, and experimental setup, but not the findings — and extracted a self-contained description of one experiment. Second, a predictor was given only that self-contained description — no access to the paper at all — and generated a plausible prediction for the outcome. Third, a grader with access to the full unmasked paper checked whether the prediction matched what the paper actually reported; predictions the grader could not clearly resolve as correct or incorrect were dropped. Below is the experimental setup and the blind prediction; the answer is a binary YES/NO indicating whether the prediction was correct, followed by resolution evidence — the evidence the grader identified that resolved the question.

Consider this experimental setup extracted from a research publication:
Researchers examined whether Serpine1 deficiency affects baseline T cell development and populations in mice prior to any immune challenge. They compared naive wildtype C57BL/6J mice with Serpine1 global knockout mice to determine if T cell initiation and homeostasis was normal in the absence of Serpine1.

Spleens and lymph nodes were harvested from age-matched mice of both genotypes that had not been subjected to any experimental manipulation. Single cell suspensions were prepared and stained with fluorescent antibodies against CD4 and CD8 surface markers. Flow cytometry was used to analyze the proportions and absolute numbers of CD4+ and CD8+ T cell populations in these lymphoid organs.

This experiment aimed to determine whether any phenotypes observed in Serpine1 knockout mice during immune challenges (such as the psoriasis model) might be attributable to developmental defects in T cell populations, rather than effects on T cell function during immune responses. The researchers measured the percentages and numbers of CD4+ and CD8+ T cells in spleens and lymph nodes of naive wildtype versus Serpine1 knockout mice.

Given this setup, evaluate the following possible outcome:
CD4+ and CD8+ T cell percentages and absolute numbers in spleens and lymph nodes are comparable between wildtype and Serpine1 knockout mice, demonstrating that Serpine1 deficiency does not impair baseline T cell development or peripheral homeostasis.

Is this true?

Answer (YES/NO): YES